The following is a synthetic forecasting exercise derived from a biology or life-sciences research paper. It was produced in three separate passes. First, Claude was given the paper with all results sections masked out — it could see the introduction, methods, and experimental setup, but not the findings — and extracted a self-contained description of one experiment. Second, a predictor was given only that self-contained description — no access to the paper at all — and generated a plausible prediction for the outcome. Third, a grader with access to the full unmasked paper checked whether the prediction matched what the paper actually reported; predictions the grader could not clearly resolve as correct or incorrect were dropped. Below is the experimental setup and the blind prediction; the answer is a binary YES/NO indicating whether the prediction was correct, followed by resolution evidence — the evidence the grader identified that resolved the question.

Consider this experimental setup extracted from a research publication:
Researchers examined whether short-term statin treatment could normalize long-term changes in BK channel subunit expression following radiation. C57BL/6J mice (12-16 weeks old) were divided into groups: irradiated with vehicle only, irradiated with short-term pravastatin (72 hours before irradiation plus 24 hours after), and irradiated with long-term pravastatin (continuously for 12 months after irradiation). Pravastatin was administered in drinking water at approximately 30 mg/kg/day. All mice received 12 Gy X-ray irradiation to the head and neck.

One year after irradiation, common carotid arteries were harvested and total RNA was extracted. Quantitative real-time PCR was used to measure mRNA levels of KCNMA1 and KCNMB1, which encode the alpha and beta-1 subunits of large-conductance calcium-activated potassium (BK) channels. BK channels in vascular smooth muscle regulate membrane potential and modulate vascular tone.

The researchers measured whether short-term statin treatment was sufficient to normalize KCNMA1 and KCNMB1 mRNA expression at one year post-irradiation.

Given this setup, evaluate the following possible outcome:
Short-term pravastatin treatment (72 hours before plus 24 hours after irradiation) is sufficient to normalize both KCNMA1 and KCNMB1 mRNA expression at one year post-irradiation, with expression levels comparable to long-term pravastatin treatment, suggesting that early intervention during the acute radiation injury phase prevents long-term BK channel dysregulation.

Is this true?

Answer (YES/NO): YES